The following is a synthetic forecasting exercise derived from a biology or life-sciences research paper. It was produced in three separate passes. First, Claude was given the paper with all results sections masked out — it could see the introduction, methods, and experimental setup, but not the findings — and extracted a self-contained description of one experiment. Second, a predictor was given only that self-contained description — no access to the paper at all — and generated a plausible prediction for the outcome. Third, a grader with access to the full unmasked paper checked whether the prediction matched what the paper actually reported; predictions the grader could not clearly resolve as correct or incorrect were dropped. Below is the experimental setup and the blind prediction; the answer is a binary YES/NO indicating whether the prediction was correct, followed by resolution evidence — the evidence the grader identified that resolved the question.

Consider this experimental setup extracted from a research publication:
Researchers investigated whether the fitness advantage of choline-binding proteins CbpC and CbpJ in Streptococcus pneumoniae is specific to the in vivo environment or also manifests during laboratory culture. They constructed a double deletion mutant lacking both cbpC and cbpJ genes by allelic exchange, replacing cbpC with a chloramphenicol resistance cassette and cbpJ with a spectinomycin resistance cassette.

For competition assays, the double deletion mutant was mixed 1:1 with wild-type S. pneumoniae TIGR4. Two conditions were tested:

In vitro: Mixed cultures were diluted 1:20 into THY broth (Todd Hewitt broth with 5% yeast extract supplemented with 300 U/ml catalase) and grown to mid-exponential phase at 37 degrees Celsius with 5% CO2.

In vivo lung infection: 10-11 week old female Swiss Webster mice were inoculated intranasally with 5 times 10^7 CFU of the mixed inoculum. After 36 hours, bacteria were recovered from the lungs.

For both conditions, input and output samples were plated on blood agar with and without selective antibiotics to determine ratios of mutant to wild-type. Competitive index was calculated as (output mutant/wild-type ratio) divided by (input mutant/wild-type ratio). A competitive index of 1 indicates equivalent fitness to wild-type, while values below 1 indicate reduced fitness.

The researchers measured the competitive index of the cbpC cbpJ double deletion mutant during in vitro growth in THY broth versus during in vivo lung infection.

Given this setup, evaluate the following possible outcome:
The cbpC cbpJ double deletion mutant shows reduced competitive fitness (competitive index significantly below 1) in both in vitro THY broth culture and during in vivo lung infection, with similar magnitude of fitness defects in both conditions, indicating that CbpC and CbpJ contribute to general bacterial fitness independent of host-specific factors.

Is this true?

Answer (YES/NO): NO